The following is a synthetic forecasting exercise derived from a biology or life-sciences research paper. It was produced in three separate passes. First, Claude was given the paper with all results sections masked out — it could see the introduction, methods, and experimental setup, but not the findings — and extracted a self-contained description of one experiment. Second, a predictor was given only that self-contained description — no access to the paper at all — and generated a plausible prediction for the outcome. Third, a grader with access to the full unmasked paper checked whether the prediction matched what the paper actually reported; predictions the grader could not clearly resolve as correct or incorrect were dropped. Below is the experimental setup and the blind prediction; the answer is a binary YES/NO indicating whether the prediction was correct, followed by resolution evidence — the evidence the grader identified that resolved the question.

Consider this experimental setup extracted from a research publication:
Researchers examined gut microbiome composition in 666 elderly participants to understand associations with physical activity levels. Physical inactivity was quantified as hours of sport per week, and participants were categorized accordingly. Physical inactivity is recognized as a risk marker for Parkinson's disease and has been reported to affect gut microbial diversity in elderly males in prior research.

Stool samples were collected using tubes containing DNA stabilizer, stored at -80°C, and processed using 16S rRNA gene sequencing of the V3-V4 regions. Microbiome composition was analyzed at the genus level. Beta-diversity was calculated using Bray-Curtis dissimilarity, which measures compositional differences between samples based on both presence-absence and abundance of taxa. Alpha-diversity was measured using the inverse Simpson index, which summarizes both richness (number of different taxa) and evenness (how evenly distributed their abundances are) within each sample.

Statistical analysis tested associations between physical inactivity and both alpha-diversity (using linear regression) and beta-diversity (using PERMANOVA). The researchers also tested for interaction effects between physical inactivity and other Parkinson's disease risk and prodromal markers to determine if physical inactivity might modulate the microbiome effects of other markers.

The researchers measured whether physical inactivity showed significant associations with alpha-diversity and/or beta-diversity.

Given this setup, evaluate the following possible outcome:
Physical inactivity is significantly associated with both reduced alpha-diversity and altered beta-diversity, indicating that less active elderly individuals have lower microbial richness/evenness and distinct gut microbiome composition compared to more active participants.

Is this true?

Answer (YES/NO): NO